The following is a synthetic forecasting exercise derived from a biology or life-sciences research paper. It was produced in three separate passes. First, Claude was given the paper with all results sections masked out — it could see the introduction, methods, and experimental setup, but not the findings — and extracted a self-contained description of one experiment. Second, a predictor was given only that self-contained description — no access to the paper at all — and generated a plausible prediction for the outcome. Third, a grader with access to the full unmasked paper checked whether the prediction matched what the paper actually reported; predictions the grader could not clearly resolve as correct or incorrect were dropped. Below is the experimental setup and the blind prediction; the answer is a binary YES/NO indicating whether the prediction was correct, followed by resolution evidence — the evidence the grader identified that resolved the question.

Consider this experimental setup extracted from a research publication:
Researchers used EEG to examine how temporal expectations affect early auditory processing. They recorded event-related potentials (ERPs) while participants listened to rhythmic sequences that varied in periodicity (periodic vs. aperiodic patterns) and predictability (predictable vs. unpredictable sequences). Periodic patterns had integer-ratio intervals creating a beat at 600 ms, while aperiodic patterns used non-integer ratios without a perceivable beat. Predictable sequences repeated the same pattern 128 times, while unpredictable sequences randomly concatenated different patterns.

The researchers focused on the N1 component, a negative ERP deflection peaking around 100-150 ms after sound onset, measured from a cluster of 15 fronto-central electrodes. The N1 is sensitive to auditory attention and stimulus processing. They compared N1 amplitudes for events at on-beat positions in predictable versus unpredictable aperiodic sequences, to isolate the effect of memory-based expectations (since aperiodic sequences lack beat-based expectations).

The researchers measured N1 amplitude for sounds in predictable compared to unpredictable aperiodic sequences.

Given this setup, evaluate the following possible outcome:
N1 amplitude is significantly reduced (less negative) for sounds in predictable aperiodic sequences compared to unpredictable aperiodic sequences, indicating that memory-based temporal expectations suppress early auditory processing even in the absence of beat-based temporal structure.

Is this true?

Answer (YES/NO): YES